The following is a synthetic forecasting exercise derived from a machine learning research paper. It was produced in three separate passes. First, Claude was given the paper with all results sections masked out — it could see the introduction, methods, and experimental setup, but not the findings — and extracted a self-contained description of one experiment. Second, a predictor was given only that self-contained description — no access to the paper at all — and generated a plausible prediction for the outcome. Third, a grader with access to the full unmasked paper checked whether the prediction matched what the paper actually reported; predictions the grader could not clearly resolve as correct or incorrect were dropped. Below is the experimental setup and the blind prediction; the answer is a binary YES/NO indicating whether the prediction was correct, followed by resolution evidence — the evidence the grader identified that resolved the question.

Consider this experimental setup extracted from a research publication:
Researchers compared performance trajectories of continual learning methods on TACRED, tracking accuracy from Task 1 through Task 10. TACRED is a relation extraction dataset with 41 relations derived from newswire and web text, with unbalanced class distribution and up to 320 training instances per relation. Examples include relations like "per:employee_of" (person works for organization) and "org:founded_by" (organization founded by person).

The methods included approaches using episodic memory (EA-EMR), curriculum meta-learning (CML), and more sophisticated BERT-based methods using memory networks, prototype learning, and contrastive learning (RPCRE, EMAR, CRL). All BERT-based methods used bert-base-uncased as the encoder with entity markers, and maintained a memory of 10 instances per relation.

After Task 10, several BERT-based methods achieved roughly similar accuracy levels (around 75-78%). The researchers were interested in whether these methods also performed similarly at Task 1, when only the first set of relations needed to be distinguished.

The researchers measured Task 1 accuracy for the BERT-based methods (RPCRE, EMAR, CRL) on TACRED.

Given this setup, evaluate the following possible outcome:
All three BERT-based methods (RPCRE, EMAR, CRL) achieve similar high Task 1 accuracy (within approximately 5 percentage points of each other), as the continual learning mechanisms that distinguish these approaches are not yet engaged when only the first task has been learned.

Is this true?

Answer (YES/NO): YES